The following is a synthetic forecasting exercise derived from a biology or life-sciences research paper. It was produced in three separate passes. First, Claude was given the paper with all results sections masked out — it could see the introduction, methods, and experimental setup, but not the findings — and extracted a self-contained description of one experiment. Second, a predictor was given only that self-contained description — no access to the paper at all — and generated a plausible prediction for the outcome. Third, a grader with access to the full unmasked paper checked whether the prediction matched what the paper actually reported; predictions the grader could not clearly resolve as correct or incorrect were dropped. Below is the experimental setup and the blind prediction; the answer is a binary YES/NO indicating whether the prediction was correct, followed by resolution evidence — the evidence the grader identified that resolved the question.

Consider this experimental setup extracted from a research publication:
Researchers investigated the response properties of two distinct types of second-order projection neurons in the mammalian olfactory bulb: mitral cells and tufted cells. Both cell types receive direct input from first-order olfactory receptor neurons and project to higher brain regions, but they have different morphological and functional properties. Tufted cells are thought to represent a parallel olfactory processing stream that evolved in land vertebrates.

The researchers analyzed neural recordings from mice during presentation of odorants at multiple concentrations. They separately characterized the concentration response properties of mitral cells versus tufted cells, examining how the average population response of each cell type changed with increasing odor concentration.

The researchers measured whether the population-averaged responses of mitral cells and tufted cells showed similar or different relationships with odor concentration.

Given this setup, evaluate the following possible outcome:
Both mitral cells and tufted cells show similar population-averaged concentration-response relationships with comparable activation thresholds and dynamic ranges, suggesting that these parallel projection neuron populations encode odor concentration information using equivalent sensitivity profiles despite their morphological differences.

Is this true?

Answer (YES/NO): NO